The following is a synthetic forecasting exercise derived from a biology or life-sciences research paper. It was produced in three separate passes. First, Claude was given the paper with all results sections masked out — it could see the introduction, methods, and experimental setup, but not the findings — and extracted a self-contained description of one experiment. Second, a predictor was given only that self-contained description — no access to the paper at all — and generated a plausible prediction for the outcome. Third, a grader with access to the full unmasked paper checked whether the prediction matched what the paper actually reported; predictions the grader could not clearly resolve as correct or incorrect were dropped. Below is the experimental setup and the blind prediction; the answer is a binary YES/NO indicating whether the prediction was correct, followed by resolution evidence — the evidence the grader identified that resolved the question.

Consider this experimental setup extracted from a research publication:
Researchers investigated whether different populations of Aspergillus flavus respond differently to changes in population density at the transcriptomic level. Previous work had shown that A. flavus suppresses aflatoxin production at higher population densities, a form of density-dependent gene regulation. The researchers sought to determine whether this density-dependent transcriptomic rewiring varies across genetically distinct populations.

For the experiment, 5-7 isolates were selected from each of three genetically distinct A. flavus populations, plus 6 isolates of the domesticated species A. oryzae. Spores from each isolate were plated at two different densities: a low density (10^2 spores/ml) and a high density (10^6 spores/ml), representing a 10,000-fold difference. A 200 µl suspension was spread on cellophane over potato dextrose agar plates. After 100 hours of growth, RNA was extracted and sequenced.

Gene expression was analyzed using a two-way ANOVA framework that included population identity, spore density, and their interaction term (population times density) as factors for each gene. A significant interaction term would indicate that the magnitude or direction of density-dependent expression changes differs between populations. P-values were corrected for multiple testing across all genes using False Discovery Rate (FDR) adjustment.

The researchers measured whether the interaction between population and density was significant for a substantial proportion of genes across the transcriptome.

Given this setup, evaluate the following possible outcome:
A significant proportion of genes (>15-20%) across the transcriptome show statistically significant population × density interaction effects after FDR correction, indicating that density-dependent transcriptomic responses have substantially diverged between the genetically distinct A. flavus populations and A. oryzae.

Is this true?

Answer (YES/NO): NO